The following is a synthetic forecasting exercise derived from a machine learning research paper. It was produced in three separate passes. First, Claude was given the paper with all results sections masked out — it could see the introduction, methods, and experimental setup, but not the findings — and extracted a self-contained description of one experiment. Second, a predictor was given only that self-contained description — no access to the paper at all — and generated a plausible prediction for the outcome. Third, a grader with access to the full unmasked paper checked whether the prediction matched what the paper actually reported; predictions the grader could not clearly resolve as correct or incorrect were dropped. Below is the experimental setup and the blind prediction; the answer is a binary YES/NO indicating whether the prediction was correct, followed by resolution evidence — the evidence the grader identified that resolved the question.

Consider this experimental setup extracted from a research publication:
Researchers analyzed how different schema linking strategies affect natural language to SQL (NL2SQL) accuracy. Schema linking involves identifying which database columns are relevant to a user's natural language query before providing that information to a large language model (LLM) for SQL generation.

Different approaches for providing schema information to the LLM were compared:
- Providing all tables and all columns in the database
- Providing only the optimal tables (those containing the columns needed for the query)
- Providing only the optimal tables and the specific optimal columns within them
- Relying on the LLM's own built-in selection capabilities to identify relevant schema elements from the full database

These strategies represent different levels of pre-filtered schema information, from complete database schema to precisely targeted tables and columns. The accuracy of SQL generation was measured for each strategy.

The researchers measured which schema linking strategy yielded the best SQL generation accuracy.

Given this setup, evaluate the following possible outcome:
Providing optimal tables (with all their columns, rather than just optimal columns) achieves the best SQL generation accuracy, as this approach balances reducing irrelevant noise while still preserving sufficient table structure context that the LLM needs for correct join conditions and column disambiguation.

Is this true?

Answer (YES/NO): NO